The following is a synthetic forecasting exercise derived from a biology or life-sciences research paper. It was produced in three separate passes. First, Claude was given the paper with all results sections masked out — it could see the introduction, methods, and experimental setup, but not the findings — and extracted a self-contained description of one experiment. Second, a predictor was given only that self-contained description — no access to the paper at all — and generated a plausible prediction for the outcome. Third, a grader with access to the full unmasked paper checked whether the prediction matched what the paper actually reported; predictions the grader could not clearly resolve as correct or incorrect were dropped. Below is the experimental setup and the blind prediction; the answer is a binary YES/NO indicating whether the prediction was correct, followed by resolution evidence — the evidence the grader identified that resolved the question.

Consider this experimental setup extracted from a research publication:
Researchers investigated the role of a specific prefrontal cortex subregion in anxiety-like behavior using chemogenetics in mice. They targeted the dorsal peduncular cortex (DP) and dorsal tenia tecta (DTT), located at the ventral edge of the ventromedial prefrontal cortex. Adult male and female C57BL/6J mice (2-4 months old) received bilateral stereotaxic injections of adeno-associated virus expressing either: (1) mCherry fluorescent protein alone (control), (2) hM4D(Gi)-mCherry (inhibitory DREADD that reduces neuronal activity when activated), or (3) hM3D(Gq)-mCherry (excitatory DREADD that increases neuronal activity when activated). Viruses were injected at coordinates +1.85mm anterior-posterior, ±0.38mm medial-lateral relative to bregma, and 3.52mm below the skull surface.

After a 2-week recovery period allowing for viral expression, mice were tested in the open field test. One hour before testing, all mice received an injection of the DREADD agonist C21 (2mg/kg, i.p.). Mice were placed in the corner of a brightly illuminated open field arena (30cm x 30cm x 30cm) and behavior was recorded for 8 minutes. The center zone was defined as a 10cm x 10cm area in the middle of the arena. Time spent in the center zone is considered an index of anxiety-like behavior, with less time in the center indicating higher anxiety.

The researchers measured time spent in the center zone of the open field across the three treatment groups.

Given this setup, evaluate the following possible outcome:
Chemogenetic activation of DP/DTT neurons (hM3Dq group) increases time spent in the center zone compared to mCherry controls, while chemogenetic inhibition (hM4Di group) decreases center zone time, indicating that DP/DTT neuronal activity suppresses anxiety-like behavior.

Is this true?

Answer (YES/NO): NO